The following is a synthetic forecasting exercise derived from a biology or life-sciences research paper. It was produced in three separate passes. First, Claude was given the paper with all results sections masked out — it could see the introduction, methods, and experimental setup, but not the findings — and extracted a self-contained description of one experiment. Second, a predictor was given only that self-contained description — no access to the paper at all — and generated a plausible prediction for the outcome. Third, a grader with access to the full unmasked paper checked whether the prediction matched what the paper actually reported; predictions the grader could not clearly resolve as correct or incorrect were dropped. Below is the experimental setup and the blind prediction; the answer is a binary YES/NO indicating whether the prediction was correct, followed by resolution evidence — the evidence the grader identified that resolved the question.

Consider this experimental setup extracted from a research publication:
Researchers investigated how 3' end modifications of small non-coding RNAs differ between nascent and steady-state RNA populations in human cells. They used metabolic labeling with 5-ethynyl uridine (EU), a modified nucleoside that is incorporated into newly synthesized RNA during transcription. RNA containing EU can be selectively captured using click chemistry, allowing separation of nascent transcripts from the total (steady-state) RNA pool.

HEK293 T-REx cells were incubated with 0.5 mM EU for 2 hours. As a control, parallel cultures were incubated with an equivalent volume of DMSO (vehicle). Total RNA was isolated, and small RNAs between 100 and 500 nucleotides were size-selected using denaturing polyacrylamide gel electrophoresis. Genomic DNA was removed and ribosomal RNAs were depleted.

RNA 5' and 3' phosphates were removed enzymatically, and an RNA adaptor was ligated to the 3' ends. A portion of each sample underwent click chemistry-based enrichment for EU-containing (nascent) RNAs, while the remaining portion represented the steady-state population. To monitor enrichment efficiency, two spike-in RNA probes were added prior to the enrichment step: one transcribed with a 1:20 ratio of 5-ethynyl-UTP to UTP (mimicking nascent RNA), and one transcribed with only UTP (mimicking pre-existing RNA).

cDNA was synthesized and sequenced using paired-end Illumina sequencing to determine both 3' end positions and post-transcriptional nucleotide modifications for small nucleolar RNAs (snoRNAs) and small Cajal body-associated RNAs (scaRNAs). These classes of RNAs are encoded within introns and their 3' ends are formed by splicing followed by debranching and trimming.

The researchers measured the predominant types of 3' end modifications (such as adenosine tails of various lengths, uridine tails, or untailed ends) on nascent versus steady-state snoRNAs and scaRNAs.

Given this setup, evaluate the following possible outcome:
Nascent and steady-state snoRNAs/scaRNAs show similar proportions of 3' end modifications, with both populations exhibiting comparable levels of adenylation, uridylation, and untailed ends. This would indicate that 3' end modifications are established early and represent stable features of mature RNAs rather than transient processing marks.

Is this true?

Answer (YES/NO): NO